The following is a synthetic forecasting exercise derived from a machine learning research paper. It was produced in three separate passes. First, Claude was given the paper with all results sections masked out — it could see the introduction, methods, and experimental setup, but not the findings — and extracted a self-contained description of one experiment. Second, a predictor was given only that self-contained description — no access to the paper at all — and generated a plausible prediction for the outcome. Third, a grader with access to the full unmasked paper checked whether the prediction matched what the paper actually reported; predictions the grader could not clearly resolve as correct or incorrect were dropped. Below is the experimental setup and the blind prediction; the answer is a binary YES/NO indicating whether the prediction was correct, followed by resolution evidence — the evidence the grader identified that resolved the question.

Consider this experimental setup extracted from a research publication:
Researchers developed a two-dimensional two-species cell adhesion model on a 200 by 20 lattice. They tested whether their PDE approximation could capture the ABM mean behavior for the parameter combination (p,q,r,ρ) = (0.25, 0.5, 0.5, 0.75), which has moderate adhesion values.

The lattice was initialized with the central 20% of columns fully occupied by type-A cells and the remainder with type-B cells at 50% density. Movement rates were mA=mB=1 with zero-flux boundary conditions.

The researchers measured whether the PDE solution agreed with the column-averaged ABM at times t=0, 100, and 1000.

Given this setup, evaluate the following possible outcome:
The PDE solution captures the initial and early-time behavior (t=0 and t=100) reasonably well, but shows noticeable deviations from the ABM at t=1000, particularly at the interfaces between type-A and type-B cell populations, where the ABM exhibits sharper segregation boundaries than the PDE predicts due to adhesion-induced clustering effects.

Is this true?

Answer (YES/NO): NO